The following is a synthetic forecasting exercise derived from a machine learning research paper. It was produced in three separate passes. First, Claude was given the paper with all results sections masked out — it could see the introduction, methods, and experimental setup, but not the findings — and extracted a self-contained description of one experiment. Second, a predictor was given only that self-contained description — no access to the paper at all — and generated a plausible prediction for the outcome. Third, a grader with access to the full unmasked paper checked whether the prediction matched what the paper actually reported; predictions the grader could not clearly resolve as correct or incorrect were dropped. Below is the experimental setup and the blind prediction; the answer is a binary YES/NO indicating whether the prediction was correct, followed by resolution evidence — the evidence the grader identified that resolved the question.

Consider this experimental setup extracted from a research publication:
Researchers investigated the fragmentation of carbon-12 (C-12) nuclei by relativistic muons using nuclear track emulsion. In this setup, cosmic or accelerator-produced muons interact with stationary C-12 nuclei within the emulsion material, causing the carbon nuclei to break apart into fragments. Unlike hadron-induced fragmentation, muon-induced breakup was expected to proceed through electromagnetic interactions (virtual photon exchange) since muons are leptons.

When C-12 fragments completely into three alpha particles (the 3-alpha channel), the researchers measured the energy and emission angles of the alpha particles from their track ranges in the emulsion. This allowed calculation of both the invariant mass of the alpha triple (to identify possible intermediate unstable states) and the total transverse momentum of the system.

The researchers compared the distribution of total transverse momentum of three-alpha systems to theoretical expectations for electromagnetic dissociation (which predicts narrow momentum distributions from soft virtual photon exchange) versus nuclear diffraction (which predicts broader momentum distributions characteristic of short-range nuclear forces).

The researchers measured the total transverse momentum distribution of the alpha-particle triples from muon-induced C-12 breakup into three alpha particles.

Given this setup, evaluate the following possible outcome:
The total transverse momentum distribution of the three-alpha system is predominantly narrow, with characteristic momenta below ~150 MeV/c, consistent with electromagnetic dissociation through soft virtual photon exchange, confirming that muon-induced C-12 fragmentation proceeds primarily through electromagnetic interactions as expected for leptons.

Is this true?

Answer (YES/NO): NO